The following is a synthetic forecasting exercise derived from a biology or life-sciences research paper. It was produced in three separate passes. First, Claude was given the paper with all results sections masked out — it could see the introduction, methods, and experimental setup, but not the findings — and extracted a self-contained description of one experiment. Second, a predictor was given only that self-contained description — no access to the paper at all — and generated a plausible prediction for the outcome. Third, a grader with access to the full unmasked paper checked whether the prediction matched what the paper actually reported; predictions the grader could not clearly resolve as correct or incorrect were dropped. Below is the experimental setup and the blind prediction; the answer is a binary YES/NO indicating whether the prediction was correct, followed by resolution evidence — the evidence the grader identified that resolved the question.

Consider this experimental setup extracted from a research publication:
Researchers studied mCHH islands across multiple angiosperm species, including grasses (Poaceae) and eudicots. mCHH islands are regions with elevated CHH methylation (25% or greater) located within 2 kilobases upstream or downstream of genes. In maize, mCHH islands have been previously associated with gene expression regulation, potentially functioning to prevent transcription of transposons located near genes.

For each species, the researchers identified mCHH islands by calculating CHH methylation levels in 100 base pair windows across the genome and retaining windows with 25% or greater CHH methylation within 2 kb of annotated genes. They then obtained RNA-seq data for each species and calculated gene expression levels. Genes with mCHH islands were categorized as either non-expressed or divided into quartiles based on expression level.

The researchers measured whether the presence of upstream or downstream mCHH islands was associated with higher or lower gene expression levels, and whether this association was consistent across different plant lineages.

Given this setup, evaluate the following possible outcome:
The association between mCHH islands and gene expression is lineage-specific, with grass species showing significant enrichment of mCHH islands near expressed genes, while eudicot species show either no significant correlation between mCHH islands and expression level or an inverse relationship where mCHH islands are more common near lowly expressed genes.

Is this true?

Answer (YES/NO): NO